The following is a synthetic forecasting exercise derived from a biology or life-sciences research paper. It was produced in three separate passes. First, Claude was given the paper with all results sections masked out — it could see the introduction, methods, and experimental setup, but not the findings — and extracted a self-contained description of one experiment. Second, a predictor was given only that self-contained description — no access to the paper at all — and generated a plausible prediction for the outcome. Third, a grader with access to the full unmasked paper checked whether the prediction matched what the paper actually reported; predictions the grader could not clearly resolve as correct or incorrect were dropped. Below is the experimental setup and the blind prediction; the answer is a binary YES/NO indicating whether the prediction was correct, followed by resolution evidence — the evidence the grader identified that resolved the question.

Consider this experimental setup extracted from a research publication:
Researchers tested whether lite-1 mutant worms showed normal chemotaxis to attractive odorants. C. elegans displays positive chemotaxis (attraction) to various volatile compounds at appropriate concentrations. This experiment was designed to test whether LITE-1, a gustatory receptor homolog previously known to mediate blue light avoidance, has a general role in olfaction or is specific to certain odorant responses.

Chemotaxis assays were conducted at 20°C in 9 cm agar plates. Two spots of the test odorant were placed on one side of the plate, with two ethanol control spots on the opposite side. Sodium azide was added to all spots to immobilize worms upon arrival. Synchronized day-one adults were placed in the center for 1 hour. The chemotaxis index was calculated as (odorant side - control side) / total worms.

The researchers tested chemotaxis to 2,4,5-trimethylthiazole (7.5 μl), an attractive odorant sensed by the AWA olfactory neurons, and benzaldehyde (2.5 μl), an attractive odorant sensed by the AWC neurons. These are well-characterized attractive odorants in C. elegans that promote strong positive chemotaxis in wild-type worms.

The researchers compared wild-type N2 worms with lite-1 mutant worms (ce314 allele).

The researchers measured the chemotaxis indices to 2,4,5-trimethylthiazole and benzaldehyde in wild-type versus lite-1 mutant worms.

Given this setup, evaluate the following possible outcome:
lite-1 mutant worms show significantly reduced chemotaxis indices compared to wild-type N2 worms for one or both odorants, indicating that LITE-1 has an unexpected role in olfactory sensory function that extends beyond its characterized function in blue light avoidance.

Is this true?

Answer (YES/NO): NO